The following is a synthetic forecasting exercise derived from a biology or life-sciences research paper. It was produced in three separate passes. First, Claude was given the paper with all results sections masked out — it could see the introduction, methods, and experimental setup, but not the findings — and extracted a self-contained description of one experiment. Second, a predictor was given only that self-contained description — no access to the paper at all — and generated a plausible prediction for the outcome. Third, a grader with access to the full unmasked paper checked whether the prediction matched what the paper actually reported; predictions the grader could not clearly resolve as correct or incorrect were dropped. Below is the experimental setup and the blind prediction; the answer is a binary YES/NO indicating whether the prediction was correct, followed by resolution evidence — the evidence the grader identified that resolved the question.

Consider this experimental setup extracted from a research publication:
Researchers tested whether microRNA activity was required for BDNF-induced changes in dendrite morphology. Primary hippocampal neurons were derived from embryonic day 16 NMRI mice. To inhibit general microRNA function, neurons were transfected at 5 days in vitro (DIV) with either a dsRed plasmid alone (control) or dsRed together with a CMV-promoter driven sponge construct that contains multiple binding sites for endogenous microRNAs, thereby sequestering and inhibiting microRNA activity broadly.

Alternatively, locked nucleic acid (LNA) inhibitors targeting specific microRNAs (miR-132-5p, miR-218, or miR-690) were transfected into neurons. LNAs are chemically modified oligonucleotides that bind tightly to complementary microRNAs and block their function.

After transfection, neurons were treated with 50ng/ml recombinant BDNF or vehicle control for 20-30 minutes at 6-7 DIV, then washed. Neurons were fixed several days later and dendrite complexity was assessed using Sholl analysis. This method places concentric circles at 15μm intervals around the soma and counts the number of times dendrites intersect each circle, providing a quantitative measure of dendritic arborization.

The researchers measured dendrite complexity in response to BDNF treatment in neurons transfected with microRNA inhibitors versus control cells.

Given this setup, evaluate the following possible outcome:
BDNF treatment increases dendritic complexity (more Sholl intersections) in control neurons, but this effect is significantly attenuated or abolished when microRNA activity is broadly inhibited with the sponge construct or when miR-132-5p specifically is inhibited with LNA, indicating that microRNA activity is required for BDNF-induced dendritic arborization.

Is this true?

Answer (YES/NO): NO